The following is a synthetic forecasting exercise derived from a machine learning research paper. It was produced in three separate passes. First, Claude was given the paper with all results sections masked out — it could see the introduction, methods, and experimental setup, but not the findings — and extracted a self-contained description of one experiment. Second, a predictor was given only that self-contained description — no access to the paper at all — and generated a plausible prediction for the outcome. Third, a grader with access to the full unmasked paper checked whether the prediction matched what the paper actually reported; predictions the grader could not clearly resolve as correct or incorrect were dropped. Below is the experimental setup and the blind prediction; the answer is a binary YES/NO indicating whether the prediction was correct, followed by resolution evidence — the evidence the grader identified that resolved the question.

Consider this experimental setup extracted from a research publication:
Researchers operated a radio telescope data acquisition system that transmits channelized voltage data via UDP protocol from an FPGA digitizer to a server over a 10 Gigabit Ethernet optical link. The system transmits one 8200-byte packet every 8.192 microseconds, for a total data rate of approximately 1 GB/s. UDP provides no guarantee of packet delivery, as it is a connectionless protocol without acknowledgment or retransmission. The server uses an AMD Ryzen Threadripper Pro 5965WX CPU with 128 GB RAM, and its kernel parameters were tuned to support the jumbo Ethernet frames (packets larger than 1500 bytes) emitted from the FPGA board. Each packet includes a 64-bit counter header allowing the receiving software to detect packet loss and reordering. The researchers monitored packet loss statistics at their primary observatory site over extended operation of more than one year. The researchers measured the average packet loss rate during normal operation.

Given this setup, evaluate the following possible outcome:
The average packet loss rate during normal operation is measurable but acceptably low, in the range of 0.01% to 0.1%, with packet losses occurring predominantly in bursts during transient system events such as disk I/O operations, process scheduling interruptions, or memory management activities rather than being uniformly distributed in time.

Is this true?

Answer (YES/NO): NO